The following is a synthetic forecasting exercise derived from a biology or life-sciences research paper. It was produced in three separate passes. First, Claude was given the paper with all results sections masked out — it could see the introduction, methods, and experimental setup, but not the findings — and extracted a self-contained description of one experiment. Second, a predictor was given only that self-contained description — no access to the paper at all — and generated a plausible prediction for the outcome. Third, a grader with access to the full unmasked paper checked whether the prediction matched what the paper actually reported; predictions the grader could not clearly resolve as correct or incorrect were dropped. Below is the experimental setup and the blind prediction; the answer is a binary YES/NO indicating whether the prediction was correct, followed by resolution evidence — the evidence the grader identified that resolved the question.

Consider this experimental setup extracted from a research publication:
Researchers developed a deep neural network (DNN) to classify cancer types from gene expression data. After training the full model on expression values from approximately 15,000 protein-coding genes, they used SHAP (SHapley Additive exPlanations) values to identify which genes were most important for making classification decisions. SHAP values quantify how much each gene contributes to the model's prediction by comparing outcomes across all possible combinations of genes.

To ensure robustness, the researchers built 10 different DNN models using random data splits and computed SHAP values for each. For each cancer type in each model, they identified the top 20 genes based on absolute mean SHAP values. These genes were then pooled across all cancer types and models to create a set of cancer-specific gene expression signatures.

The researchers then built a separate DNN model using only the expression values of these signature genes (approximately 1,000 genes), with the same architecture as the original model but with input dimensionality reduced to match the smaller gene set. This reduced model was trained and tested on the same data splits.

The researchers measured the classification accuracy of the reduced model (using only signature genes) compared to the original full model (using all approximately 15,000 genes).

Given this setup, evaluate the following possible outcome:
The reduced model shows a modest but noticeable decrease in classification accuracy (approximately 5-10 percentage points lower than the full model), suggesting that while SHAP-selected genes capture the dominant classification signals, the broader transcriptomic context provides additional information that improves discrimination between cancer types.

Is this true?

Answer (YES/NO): NO